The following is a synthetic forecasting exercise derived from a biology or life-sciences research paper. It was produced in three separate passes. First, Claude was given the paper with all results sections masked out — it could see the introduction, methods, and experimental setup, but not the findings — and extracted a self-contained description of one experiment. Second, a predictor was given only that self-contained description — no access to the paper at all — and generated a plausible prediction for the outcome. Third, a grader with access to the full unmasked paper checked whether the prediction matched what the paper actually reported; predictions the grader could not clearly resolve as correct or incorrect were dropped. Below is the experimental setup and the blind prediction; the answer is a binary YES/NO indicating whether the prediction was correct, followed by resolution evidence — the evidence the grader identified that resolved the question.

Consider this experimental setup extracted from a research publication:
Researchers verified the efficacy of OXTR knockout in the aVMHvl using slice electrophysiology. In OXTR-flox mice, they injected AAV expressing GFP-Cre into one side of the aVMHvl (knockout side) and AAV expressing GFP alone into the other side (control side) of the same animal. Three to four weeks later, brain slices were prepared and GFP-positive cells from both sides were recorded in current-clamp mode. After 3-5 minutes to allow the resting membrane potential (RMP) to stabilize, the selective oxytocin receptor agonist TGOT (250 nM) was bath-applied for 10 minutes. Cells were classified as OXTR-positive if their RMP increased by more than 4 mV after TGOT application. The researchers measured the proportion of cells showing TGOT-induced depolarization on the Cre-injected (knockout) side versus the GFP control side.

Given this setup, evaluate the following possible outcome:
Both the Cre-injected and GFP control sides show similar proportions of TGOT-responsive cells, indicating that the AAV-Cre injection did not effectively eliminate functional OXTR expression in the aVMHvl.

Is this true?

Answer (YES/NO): NO